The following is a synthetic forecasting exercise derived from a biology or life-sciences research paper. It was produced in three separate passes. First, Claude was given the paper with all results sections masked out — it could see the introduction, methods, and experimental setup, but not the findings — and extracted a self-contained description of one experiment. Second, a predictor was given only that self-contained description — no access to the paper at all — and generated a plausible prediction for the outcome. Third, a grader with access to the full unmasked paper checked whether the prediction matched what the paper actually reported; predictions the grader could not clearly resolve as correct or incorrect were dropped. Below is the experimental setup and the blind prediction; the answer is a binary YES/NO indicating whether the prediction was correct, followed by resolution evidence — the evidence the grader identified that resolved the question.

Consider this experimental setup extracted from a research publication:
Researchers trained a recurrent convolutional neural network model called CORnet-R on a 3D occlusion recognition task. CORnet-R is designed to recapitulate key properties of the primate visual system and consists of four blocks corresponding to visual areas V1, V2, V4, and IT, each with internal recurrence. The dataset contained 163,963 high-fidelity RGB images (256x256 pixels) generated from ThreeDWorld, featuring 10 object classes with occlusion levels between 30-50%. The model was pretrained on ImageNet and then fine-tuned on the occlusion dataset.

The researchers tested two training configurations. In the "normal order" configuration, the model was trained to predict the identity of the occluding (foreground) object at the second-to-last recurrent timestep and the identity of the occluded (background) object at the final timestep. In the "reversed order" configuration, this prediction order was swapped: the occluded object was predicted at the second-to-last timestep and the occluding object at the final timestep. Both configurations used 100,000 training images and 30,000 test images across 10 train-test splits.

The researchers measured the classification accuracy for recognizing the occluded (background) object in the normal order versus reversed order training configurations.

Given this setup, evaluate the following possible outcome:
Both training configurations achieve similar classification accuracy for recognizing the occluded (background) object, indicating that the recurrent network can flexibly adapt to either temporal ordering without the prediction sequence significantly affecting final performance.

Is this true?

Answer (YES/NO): NO